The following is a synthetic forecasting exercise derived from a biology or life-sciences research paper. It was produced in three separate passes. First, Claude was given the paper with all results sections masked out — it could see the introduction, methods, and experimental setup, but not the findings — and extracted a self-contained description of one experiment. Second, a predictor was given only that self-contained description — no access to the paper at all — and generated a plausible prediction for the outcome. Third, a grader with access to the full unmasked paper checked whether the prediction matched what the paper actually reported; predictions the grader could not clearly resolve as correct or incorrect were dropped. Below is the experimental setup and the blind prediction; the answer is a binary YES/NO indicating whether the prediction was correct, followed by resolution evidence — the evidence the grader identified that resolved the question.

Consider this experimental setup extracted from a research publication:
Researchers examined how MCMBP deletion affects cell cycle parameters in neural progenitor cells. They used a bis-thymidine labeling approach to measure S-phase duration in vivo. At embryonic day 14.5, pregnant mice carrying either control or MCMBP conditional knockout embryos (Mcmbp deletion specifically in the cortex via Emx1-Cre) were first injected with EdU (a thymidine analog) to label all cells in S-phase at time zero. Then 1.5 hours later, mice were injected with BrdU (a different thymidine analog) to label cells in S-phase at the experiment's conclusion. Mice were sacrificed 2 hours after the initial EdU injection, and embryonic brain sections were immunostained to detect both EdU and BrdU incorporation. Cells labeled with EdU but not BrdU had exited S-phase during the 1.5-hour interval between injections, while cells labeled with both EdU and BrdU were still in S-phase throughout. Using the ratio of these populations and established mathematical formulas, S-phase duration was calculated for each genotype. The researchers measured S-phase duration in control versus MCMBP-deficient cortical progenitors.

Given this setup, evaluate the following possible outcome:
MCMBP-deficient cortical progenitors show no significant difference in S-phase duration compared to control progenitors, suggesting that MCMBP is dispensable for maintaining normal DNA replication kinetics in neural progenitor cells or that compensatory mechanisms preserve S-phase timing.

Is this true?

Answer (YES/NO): NO